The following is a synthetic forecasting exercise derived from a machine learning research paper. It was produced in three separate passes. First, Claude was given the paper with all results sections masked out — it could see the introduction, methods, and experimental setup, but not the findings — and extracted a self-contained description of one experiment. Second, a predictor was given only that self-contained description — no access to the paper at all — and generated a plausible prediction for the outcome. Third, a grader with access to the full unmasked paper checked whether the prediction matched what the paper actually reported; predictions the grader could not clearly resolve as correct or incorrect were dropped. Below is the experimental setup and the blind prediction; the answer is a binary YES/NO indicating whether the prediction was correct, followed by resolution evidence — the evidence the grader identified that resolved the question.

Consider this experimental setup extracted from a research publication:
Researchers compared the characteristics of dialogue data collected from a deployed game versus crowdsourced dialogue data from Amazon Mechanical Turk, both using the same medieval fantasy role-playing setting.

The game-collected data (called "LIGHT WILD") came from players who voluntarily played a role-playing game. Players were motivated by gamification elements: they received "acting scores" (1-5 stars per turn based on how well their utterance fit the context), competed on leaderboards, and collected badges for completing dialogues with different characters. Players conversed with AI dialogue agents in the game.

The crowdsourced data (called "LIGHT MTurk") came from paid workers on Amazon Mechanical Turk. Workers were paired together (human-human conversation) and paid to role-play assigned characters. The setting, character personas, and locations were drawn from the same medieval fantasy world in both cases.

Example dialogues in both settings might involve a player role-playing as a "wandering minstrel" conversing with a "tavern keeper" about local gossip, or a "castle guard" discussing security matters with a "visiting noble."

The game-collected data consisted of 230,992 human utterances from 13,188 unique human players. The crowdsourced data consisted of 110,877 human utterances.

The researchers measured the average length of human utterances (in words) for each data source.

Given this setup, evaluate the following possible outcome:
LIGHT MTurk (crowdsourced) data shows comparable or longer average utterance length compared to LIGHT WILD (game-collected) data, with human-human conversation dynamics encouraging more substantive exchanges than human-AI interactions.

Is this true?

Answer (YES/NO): YES